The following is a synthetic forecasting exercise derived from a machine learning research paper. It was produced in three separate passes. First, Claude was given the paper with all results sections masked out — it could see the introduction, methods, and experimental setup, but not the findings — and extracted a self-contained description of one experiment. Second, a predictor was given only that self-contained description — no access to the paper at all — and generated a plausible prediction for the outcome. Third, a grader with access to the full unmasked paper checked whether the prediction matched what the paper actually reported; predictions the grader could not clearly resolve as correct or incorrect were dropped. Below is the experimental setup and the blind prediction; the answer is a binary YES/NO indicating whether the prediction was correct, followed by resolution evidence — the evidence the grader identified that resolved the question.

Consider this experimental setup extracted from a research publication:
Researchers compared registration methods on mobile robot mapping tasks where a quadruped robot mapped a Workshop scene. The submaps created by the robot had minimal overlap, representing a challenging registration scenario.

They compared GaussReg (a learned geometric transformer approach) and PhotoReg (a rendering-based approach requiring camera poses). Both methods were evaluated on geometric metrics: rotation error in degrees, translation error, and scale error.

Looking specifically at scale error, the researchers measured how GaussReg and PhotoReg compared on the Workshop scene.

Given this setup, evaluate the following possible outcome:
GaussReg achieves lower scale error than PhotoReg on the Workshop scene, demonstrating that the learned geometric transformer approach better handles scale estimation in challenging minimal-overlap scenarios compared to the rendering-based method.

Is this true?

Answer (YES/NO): YES